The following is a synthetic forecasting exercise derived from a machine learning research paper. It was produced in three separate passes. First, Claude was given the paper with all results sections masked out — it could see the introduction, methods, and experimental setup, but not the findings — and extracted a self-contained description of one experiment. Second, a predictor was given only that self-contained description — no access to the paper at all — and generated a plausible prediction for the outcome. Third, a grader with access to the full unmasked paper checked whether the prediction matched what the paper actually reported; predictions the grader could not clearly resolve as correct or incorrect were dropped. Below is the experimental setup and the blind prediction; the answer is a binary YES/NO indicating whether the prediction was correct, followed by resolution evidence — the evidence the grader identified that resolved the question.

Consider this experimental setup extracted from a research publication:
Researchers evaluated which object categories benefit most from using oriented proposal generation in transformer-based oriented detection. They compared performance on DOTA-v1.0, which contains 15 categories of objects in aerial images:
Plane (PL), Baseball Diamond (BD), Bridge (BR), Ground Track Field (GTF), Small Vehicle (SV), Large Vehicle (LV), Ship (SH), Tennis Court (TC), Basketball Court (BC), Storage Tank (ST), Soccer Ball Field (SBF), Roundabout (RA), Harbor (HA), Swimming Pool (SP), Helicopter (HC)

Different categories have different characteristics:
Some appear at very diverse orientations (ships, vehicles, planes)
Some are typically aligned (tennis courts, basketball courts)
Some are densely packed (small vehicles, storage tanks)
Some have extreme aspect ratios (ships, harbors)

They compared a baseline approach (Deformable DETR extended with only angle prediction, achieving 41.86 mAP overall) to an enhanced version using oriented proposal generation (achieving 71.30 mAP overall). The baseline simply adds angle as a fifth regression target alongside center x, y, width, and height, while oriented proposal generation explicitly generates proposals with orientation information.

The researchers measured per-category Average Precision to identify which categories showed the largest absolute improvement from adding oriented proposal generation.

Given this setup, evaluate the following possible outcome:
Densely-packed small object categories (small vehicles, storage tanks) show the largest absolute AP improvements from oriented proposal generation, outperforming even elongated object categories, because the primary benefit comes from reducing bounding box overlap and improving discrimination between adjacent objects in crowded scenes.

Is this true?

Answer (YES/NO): NO